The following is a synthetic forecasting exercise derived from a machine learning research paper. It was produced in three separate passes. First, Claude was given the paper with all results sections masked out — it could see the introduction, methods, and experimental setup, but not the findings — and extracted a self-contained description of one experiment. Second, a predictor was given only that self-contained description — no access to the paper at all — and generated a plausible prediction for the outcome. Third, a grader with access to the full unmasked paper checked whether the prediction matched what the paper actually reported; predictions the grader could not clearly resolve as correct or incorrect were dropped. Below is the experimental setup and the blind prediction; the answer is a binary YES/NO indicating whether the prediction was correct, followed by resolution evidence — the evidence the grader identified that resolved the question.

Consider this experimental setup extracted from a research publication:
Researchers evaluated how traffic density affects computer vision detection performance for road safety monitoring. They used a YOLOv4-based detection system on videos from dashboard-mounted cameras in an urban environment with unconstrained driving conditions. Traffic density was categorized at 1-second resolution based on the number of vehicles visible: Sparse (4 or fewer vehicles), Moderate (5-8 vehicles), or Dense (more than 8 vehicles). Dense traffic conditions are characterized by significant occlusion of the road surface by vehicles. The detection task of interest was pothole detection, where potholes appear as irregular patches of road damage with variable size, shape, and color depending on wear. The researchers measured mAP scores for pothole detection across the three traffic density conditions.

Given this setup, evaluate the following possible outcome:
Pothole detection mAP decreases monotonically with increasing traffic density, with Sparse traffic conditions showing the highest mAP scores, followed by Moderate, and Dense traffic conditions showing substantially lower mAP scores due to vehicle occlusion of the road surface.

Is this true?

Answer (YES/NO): YES